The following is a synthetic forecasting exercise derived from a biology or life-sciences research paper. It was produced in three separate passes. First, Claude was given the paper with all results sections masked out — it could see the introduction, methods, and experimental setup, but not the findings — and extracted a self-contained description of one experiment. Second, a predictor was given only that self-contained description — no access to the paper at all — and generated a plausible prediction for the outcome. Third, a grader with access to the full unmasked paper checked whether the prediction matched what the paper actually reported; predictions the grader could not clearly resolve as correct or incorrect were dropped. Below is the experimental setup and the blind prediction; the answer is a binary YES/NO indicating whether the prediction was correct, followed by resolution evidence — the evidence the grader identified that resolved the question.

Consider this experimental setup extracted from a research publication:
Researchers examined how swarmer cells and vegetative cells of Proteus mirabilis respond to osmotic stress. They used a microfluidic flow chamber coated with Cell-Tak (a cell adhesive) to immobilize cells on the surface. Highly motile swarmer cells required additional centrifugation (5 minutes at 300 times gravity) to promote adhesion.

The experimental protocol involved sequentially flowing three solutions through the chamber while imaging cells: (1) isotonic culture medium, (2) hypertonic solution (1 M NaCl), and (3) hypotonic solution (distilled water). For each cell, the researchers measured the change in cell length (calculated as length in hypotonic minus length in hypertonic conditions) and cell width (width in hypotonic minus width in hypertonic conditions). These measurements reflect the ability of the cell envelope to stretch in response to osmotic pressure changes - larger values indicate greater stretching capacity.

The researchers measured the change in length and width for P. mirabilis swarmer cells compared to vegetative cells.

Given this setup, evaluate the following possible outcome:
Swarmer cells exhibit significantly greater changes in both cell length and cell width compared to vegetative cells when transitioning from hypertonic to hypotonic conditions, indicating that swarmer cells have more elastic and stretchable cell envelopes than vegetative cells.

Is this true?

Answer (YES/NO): YES